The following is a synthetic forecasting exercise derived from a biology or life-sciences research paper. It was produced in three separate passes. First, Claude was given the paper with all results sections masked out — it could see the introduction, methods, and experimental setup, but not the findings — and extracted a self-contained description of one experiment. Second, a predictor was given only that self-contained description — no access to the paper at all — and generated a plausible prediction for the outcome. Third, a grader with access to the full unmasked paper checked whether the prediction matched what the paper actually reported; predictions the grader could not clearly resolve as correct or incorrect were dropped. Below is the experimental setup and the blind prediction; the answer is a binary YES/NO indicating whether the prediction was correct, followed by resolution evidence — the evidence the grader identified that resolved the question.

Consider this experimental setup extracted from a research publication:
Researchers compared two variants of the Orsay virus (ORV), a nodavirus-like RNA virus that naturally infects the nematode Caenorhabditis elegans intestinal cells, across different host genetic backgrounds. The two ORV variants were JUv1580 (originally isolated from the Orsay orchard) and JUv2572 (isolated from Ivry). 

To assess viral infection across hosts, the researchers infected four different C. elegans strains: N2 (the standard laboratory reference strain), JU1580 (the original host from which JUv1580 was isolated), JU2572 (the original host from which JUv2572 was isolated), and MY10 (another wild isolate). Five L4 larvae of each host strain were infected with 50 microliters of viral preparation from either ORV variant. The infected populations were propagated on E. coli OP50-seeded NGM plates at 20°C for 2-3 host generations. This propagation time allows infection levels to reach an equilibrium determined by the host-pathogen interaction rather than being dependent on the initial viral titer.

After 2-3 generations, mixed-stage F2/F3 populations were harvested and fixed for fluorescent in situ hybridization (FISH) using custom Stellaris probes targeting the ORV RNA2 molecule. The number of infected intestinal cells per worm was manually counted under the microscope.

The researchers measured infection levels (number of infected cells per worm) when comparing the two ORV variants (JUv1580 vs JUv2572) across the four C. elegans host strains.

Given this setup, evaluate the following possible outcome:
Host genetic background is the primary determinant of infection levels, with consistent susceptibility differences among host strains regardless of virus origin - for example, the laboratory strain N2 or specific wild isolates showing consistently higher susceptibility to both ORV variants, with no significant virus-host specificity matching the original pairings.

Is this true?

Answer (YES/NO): NO